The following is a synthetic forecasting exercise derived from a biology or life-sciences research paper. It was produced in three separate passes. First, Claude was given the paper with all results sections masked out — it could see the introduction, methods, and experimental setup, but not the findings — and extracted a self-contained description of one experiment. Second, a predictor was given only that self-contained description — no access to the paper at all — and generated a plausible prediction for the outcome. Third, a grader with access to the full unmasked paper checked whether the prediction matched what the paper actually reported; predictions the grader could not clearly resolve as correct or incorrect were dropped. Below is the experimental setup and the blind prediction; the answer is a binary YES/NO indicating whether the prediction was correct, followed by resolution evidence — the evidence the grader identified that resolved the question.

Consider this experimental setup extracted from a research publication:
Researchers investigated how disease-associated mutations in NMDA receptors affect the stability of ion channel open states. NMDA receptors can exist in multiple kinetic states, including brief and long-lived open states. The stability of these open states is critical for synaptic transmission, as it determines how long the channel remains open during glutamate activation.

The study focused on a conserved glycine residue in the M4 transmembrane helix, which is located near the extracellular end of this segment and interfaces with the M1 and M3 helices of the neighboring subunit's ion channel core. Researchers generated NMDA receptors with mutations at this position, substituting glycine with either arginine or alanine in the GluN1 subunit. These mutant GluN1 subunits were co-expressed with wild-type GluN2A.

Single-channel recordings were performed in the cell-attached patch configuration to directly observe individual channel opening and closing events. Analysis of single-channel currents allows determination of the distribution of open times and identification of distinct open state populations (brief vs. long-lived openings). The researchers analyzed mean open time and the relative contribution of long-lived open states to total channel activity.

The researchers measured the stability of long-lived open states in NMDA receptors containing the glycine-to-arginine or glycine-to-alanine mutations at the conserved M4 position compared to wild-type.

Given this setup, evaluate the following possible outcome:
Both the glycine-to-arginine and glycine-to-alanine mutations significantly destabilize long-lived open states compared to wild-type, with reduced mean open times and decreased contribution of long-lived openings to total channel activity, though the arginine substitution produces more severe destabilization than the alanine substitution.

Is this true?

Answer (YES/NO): NO